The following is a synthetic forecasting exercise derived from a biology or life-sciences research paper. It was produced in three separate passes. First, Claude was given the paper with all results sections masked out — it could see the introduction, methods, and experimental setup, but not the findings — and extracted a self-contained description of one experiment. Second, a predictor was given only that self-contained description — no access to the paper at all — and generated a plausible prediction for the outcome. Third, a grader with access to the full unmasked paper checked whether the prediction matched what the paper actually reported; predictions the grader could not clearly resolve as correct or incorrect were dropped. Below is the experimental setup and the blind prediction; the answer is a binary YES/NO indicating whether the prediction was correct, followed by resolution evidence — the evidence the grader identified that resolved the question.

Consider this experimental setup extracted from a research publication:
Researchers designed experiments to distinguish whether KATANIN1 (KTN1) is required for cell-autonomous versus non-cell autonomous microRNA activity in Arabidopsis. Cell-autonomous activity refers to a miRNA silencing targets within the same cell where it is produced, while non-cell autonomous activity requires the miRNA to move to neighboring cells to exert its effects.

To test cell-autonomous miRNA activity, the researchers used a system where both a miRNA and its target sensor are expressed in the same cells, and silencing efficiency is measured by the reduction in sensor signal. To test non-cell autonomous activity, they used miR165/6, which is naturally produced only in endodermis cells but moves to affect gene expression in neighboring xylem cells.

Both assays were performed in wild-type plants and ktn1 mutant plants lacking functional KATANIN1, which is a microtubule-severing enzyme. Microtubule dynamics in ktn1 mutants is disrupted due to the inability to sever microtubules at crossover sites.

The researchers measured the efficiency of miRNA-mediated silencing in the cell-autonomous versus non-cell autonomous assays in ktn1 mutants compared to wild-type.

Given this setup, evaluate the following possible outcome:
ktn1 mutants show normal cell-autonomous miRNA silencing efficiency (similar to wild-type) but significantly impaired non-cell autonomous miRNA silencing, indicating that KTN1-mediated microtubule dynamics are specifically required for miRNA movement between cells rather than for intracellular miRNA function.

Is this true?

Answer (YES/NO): YES